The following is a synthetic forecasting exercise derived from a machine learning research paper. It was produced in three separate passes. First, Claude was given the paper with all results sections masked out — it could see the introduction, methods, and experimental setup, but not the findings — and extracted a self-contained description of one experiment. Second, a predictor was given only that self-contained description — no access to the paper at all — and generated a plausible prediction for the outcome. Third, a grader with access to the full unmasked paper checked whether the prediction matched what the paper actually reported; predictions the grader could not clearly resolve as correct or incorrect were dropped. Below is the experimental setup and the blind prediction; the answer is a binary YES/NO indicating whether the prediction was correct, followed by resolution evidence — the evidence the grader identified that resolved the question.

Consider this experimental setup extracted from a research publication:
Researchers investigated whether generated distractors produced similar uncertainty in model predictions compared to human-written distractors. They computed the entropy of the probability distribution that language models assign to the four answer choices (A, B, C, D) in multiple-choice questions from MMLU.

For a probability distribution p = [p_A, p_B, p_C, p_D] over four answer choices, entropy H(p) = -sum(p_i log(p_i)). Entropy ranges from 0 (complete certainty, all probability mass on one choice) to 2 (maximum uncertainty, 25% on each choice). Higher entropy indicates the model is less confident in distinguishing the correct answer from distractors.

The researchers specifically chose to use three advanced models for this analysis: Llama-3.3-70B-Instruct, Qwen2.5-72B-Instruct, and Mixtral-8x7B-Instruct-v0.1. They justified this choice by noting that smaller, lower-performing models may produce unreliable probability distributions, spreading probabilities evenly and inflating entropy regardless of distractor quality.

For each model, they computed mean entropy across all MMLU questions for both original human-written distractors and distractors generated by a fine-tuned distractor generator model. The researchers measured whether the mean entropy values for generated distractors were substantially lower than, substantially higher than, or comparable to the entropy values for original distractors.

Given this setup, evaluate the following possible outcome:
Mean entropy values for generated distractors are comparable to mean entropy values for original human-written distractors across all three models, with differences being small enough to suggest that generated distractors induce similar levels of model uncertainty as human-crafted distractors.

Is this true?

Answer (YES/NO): YES